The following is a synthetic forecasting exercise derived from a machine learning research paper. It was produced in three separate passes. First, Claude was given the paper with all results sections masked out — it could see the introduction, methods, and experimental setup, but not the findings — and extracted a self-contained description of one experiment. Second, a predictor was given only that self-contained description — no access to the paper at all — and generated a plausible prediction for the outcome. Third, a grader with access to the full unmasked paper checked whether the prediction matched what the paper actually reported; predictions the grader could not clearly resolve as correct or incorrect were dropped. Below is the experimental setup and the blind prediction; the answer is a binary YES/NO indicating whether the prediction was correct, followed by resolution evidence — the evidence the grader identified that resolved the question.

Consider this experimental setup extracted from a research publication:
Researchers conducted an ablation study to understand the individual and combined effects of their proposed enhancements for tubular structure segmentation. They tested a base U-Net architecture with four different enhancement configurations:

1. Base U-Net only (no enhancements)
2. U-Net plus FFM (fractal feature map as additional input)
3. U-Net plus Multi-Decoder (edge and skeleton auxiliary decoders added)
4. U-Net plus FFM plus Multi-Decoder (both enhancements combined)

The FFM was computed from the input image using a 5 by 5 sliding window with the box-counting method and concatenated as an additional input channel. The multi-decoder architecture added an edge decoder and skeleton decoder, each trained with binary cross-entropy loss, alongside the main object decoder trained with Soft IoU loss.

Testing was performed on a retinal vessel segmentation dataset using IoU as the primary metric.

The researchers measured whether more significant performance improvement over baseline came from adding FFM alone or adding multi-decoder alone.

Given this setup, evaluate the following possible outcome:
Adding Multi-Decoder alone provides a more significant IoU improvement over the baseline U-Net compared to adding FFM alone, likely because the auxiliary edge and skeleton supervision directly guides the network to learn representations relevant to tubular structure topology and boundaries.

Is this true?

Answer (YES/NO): NO